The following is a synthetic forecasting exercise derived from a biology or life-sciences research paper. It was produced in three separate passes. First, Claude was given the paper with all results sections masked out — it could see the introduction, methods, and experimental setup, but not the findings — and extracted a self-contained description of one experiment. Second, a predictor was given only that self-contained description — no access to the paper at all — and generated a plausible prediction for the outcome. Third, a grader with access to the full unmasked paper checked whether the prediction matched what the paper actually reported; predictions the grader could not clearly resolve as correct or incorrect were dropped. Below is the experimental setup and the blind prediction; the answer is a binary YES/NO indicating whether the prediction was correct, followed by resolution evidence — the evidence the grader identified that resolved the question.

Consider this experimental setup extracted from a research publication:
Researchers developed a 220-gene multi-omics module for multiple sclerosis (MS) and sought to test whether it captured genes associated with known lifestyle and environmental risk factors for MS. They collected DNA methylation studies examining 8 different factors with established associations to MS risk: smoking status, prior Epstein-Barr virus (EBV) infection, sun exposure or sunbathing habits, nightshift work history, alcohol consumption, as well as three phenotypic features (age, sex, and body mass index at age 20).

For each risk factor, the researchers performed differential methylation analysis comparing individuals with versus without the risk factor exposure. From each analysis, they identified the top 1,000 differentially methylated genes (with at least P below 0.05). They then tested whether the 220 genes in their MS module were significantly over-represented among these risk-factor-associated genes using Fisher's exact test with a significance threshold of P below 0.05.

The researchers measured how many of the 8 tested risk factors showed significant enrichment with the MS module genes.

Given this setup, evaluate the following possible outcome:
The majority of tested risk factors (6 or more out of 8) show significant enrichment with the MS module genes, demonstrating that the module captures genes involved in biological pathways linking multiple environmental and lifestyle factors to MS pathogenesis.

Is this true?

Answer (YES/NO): NO